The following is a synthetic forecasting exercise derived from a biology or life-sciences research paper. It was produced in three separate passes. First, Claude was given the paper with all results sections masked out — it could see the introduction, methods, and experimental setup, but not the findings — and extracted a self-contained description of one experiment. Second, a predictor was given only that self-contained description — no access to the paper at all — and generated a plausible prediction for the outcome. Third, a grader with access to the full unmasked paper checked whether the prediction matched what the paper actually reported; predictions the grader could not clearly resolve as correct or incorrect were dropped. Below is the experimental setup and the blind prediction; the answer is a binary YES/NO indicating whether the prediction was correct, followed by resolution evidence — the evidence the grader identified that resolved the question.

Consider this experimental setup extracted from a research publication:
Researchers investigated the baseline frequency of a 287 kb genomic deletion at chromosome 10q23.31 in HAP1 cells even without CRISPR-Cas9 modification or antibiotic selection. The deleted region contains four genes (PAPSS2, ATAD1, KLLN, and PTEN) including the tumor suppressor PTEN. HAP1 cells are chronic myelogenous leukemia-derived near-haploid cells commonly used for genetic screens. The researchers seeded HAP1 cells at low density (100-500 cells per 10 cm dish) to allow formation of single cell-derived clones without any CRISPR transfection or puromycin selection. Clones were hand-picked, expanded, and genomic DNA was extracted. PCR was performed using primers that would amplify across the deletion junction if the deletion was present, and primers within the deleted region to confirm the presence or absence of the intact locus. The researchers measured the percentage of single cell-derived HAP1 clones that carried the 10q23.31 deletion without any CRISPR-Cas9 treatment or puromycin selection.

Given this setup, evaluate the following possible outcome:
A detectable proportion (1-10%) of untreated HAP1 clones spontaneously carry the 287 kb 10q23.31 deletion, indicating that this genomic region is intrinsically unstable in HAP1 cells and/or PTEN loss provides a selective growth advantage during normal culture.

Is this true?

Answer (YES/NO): NO